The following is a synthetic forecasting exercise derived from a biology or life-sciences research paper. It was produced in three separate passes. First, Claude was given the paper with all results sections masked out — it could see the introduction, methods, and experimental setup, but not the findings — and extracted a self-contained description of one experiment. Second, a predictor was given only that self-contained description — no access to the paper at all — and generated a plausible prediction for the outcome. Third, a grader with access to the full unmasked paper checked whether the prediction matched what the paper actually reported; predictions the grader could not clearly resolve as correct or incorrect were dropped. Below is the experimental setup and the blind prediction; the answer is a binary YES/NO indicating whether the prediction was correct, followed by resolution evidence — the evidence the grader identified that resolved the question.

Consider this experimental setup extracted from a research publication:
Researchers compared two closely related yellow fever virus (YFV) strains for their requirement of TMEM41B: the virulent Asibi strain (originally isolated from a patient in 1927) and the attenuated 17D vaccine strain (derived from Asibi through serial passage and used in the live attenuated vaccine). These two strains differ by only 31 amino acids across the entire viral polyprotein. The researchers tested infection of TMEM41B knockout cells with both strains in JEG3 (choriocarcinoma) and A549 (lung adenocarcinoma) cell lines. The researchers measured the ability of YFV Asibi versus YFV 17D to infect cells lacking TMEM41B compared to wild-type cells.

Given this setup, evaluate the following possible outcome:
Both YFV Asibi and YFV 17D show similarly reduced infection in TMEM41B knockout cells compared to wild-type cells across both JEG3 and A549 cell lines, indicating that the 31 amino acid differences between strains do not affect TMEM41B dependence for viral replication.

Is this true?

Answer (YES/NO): NO